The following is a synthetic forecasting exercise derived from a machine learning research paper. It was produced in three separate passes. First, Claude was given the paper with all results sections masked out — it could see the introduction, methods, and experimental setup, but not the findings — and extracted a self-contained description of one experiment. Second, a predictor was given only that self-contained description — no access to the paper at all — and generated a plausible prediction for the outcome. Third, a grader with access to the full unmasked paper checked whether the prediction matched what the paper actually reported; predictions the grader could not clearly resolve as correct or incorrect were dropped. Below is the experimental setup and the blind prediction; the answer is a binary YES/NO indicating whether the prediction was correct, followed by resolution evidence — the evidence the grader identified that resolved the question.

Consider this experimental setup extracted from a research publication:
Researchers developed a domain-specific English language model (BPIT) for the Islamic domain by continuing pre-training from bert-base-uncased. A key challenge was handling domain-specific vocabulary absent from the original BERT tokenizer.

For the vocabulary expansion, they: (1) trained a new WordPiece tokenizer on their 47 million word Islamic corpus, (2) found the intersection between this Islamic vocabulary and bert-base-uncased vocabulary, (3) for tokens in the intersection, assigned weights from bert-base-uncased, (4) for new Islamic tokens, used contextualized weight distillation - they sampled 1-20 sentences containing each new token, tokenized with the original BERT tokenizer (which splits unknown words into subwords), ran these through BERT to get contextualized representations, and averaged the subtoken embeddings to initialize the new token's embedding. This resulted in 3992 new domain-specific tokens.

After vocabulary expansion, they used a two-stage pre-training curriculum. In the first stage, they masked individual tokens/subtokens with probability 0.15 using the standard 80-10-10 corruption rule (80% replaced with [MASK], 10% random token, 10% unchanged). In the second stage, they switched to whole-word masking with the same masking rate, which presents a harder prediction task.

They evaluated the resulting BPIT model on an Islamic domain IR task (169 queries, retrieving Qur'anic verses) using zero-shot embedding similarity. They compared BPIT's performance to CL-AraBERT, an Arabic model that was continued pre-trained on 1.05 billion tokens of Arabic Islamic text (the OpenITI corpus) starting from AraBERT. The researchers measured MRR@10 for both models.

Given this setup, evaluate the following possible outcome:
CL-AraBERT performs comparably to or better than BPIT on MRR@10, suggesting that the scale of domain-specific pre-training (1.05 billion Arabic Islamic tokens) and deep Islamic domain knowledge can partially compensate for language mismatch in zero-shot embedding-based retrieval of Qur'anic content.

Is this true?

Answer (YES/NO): YES